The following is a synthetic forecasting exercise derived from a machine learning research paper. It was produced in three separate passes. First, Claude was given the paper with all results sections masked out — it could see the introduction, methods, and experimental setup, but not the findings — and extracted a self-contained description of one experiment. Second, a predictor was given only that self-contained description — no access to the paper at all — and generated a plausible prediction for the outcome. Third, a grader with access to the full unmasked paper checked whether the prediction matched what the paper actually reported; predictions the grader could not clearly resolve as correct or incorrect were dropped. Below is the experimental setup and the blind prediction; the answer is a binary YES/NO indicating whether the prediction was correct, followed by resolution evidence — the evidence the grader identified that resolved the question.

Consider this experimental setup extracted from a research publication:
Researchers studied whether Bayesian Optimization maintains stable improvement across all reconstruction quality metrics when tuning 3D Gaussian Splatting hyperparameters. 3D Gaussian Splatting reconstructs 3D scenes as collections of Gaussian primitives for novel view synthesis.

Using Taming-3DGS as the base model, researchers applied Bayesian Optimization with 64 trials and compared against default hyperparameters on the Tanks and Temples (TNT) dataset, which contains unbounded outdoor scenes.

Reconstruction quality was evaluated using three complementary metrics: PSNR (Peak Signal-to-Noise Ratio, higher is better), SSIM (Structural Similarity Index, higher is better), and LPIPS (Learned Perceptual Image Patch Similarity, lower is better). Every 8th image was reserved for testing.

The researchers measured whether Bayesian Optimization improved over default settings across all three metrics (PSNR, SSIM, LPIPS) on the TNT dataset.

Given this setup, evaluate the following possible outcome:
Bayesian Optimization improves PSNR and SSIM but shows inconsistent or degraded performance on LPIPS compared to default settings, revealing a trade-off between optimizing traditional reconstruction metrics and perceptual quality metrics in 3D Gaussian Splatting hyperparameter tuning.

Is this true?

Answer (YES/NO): NO